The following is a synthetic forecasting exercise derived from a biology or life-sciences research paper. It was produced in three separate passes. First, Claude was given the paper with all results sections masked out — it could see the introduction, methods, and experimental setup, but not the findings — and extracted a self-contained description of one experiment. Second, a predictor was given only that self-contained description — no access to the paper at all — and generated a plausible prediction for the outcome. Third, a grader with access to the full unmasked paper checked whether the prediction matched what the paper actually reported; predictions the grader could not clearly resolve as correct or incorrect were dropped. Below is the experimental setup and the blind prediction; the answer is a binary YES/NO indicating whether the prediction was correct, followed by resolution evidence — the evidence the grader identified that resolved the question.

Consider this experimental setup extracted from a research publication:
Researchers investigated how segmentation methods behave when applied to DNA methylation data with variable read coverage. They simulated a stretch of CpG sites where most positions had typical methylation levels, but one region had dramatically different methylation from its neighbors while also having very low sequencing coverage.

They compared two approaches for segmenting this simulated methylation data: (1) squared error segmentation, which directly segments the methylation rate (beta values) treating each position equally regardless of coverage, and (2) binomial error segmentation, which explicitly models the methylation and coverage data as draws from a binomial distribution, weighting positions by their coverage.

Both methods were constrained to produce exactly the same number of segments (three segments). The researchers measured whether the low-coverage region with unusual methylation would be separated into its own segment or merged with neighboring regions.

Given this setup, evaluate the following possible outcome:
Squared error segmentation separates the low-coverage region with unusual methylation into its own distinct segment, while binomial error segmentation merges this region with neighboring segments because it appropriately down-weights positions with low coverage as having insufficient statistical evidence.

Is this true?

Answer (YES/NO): YES